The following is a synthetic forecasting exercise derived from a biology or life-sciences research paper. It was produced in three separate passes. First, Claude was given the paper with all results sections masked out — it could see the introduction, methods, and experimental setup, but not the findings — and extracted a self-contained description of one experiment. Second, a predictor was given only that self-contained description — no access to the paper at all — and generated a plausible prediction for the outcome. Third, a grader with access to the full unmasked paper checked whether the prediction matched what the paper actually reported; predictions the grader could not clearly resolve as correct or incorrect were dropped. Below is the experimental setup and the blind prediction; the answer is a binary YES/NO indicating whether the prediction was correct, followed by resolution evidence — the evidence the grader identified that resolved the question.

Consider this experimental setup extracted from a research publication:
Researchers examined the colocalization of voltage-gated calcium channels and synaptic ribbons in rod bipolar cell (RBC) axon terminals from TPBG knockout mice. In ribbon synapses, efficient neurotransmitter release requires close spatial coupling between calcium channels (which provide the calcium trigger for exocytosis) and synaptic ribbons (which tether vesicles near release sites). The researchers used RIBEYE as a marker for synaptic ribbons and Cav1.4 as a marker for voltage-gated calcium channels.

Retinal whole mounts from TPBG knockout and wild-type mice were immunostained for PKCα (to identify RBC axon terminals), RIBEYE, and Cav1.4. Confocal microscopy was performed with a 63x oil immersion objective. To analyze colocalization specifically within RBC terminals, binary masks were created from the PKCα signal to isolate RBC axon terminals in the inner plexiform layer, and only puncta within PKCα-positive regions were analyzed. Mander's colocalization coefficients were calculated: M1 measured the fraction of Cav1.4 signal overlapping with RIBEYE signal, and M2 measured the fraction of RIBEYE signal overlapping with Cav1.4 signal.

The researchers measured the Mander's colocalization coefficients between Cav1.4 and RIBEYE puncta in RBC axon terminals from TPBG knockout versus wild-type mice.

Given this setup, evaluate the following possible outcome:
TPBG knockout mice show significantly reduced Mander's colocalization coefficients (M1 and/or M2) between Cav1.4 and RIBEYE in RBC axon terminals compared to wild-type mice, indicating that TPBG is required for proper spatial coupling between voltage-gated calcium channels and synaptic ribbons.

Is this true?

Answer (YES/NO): NO